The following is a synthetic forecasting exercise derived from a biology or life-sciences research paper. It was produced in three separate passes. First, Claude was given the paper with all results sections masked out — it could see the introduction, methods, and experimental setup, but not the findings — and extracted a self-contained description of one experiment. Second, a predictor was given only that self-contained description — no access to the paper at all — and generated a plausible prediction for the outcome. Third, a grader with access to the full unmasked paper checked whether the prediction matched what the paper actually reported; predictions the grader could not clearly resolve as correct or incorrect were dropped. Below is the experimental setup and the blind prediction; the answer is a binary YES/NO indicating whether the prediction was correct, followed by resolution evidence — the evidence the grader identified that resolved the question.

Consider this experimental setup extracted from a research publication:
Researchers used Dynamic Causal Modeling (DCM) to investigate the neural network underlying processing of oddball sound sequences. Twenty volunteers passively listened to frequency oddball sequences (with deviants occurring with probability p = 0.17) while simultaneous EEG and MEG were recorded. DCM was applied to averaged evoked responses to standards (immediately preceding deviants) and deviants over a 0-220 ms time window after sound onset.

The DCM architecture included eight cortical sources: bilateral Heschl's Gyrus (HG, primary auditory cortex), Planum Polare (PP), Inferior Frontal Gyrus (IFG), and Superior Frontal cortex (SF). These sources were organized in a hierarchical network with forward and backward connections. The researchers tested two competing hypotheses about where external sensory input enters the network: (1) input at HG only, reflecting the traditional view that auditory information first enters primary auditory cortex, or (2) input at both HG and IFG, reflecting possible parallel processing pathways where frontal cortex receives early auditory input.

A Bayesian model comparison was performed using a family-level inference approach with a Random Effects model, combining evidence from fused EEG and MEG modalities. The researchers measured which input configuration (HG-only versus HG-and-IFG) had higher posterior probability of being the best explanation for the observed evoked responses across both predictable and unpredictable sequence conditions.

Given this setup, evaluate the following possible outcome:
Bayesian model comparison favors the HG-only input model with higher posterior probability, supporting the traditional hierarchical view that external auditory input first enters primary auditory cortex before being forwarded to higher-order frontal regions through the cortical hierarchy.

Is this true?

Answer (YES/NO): NO